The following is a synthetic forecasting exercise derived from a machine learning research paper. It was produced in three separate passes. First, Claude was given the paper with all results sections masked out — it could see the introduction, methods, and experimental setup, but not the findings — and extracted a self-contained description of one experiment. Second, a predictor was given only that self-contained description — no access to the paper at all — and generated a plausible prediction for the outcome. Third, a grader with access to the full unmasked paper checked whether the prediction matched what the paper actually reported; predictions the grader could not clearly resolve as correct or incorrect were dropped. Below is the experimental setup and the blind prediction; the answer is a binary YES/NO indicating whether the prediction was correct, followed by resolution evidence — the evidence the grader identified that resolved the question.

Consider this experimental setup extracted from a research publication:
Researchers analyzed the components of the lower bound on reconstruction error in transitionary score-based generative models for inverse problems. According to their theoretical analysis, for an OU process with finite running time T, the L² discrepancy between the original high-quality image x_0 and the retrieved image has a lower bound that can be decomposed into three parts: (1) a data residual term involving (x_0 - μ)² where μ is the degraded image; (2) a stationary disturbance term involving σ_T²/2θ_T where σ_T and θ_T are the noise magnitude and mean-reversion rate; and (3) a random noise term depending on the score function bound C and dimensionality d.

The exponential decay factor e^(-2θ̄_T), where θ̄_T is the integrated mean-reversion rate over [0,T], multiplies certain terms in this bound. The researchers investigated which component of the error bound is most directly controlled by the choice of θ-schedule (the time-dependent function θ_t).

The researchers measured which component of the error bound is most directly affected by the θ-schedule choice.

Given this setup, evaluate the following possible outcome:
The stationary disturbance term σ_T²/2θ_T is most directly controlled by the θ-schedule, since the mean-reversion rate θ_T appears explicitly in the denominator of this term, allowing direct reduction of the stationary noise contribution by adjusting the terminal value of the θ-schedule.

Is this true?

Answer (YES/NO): NO